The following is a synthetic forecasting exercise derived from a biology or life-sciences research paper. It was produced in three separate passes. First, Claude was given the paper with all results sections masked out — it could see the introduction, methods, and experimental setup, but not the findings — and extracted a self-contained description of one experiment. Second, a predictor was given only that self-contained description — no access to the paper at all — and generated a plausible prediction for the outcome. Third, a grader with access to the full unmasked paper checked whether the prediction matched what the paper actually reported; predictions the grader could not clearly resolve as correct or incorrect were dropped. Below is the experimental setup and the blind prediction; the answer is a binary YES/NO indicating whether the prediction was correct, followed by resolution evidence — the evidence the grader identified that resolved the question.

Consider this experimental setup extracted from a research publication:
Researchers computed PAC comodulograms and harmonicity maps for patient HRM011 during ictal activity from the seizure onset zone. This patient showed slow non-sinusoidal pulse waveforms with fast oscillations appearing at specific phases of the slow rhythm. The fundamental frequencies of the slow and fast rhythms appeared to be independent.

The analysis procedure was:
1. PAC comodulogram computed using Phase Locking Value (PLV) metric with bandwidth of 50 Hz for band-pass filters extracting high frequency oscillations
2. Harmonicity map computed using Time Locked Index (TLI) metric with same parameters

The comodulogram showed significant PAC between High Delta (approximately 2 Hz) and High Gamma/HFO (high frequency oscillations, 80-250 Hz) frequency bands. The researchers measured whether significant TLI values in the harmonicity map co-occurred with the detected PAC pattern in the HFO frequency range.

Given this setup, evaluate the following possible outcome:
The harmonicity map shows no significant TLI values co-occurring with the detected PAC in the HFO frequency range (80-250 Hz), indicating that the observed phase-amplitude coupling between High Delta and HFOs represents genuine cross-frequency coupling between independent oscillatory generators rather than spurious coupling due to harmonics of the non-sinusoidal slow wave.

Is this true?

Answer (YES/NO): YES